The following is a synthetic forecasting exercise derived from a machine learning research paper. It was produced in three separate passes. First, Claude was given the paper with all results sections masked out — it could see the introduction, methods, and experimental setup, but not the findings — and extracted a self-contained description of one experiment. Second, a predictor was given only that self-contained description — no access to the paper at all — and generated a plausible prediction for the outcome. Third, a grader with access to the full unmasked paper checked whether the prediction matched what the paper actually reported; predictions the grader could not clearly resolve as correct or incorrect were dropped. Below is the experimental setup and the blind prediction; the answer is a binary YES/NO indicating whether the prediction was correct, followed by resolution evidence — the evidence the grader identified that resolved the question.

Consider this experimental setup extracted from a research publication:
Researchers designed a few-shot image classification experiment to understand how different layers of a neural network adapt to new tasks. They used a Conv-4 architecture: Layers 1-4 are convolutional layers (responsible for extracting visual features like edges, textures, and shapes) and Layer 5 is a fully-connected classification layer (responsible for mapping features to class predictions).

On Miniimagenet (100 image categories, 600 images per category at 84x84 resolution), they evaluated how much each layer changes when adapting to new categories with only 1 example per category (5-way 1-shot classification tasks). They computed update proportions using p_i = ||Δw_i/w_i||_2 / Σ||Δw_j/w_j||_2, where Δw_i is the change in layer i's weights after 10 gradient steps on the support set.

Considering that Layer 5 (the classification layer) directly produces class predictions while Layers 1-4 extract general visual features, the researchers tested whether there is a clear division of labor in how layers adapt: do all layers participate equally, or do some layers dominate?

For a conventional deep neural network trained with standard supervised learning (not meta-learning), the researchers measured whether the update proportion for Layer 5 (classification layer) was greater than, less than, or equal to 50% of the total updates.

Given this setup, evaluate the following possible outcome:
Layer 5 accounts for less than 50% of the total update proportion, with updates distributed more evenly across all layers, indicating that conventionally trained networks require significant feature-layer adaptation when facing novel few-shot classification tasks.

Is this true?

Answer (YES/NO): NO